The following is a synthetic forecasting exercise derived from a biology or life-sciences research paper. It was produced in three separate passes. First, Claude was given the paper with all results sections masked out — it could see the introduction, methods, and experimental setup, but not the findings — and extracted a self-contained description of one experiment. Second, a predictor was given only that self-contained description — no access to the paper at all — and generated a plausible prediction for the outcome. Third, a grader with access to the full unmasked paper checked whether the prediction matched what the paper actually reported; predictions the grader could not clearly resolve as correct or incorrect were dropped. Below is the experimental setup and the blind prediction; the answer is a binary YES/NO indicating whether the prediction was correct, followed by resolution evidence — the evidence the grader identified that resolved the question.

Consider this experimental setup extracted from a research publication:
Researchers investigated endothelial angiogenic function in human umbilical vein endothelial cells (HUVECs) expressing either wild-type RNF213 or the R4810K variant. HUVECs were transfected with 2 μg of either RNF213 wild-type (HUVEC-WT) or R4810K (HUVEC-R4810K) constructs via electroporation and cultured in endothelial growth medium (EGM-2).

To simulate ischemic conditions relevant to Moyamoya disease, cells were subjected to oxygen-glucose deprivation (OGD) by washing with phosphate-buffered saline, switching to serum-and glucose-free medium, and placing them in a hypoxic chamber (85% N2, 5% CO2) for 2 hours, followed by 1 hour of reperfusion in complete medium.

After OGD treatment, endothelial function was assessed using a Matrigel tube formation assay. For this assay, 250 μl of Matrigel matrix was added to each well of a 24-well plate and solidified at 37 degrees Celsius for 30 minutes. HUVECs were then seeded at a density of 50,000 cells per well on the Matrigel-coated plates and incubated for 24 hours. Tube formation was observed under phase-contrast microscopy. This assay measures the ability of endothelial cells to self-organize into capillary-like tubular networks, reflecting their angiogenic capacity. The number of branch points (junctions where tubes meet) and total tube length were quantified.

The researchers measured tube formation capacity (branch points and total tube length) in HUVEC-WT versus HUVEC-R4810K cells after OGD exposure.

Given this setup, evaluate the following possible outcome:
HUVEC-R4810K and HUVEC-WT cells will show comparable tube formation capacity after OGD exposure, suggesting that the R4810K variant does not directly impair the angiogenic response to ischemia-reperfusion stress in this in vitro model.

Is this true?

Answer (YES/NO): NO